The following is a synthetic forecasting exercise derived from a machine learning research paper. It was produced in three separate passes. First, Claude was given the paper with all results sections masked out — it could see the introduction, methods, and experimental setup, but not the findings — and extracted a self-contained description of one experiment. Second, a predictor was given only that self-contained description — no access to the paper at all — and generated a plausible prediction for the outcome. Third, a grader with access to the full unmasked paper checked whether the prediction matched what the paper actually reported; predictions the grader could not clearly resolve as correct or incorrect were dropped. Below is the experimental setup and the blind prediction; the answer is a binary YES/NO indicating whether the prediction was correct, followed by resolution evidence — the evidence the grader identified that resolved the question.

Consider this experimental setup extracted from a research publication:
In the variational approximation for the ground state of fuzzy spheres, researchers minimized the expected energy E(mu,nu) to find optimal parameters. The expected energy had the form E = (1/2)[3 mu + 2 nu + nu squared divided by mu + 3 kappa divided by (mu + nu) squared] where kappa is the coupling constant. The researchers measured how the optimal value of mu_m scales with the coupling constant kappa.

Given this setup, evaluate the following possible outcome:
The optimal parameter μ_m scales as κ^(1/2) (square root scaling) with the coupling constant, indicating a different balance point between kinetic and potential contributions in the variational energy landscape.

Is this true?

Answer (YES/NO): NO